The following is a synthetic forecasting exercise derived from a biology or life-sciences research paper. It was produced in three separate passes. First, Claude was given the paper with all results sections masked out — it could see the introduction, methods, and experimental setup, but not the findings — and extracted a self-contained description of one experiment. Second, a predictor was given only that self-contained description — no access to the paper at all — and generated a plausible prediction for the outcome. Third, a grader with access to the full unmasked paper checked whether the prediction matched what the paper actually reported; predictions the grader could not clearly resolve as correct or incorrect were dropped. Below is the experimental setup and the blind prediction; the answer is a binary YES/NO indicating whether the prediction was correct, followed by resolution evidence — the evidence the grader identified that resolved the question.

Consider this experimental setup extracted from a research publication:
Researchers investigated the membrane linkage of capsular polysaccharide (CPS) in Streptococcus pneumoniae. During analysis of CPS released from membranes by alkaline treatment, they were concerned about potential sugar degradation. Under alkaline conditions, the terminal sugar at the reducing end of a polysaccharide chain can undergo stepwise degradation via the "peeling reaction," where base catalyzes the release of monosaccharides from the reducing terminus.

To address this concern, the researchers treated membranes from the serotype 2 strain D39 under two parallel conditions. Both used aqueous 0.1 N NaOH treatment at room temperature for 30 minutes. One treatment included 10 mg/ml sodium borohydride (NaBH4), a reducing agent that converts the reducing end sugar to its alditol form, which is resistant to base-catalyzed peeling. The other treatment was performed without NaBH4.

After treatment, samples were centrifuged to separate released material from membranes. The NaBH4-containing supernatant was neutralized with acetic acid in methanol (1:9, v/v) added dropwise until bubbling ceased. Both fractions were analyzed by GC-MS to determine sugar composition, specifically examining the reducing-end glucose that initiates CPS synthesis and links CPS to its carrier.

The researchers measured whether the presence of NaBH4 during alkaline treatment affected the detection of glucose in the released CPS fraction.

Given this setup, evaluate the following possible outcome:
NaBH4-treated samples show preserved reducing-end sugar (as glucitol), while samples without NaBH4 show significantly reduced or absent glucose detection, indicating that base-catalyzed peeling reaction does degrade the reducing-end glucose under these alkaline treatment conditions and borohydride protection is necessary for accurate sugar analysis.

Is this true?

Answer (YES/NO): YES